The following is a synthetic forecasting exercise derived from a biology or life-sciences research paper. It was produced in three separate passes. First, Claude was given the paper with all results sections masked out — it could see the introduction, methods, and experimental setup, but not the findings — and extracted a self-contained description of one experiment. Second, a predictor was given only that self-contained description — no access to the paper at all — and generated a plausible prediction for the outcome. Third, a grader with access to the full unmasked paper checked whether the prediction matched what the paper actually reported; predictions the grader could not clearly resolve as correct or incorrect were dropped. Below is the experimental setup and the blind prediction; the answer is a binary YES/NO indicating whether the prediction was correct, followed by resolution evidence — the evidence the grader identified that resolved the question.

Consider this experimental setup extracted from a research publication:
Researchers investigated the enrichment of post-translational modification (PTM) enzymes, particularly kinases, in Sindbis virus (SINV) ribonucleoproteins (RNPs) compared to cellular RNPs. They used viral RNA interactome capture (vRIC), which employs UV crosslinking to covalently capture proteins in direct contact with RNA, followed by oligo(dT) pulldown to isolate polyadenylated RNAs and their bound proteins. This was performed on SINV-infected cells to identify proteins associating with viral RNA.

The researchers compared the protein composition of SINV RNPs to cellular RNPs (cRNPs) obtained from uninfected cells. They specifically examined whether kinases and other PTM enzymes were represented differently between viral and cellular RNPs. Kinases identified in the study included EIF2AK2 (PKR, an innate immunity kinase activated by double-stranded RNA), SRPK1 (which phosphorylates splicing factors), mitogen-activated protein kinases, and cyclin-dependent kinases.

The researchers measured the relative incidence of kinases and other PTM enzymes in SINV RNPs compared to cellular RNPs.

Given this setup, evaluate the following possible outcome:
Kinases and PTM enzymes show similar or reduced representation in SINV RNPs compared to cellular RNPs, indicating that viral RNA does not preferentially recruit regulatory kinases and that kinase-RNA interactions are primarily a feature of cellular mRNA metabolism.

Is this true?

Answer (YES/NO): NO